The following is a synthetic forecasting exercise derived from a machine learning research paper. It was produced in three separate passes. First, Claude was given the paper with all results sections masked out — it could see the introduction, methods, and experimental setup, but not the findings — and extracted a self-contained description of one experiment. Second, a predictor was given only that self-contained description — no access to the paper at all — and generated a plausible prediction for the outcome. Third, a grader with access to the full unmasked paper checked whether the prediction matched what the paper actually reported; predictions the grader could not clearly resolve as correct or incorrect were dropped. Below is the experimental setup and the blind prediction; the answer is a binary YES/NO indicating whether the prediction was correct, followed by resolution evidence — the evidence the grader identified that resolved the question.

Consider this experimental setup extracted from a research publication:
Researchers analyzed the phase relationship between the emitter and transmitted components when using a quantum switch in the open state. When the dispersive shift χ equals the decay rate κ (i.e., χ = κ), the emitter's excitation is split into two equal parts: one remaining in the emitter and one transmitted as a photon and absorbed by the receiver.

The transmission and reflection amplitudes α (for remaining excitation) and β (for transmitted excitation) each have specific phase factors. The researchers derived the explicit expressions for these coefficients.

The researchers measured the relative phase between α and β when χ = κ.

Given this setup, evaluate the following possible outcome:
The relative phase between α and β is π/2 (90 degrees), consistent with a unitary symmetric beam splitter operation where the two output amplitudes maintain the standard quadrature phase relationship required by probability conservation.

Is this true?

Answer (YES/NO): YES